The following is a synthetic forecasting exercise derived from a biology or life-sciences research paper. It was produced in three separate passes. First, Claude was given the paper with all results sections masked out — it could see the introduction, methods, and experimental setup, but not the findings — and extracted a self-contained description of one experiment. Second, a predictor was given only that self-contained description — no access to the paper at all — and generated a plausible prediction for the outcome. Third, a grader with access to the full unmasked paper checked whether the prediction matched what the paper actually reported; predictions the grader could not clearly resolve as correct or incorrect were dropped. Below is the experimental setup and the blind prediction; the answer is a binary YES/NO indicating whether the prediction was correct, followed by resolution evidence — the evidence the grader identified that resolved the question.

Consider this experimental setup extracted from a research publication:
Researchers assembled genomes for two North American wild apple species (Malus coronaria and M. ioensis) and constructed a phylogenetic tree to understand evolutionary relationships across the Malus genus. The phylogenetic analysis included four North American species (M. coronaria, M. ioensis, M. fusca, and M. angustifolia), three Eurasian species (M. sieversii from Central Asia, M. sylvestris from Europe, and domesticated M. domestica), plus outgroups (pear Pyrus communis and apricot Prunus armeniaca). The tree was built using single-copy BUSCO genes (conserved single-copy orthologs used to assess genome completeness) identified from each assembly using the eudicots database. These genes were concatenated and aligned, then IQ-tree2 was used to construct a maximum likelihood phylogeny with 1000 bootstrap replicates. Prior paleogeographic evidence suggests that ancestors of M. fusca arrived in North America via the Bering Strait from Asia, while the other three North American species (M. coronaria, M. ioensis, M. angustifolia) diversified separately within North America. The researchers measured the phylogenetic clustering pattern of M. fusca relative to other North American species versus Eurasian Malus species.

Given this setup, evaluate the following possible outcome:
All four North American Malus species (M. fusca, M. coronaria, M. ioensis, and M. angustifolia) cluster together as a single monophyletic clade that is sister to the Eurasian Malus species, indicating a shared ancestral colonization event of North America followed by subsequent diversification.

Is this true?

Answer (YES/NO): NO